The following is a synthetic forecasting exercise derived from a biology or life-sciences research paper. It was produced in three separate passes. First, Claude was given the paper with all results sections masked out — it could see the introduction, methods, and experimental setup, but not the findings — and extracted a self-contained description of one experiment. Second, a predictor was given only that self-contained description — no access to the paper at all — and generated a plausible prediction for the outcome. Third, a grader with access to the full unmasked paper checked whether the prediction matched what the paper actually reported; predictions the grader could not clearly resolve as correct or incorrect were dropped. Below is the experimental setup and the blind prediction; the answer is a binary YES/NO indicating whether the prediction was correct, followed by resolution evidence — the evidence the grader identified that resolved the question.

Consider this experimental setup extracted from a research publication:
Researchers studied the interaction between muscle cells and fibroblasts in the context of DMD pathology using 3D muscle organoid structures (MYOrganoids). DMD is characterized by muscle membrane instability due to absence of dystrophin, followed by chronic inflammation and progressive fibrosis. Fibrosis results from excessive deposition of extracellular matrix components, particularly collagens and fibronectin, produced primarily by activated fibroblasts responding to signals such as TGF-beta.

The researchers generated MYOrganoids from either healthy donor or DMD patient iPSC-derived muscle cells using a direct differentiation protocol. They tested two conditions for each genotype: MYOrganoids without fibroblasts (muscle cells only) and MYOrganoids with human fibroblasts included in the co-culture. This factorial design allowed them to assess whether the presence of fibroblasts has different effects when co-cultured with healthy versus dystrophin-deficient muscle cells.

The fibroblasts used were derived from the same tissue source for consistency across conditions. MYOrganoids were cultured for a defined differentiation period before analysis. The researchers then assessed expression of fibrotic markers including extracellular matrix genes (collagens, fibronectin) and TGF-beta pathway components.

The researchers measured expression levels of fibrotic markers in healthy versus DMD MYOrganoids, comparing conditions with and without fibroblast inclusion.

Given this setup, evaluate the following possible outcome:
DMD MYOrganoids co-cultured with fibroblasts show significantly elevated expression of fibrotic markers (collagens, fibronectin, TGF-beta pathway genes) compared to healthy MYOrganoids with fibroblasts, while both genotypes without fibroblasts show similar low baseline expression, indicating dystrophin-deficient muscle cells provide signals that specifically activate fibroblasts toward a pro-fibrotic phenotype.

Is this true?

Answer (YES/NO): YES